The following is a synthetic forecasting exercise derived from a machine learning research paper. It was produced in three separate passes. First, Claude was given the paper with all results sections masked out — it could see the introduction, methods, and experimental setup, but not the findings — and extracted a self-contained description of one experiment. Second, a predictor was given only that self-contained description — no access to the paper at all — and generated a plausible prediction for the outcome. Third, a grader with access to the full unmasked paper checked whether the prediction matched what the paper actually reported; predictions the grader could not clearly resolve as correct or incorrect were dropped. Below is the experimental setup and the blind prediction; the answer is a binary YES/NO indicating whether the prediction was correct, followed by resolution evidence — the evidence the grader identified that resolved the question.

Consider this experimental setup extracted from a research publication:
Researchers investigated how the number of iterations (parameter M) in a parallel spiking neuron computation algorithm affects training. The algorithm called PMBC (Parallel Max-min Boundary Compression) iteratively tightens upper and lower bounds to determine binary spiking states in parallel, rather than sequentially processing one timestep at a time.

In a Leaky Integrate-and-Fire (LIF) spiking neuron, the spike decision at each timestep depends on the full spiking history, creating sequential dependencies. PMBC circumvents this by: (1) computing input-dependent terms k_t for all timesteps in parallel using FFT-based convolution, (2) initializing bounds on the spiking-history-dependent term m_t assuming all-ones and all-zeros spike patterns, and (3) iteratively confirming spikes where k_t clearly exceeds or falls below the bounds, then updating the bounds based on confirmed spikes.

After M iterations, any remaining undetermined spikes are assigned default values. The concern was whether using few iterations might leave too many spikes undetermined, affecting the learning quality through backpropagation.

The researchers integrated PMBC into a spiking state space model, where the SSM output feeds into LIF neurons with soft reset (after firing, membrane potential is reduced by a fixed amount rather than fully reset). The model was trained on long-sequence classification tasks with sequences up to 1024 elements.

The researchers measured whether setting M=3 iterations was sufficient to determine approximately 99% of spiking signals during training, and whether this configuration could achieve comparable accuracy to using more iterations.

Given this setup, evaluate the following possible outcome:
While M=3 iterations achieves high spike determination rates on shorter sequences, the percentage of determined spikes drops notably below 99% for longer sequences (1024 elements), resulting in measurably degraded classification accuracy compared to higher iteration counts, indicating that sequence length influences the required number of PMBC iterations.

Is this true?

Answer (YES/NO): NO